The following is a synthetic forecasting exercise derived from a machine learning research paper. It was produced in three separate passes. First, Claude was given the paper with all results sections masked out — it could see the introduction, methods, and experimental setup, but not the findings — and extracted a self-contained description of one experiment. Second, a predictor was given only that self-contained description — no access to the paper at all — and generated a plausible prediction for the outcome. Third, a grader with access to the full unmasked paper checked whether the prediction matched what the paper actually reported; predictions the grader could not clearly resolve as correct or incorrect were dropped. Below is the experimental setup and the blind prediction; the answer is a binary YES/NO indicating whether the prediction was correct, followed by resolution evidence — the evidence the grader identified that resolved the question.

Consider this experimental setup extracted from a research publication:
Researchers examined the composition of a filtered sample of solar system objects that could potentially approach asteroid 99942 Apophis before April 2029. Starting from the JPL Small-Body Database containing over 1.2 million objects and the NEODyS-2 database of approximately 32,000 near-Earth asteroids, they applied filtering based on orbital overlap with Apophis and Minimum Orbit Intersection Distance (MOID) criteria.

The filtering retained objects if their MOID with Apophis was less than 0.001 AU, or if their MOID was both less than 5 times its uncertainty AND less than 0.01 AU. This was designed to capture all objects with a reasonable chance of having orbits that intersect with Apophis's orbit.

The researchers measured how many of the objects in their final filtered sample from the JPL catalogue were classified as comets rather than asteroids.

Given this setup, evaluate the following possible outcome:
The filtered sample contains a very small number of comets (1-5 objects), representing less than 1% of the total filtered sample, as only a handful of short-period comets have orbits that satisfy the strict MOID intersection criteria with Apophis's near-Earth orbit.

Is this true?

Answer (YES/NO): NO